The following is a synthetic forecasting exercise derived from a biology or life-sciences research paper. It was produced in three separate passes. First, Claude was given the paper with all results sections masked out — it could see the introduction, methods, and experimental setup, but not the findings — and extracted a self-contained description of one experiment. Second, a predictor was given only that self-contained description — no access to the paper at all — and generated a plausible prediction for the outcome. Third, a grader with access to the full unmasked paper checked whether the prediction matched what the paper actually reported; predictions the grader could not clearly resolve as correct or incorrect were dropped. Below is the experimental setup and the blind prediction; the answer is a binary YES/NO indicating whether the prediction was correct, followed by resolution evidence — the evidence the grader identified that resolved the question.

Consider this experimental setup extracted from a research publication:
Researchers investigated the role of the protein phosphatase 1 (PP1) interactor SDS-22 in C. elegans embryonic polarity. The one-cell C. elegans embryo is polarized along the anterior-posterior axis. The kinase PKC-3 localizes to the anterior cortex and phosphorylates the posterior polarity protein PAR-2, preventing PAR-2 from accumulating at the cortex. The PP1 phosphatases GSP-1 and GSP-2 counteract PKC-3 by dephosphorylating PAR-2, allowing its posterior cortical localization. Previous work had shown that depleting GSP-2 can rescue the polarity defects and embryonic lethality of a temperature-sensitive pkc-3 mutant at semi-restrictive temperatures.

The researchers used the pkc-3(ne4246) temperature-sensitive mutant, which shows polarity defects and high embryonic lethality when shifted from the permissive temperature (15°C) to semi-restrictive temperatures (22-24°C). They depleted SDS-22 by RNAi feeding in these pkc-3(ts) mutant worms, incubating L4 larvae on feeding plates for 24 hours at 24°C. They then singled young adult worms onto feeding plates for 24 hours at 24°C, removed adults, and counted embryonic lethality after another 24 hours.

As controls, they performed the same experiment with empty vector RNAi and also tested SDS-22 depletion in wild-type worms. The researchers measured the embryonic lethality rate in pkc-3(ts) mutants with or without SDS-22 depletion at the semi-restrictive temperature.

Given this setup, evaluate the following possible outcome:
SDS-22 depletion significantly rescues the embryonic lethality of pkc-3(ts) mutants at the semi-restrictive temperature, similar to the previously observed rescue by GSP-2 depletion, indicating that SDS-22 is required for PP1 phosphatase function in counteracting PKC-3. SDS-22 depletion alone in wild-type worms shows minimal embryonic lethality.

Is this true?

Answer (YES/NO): NO